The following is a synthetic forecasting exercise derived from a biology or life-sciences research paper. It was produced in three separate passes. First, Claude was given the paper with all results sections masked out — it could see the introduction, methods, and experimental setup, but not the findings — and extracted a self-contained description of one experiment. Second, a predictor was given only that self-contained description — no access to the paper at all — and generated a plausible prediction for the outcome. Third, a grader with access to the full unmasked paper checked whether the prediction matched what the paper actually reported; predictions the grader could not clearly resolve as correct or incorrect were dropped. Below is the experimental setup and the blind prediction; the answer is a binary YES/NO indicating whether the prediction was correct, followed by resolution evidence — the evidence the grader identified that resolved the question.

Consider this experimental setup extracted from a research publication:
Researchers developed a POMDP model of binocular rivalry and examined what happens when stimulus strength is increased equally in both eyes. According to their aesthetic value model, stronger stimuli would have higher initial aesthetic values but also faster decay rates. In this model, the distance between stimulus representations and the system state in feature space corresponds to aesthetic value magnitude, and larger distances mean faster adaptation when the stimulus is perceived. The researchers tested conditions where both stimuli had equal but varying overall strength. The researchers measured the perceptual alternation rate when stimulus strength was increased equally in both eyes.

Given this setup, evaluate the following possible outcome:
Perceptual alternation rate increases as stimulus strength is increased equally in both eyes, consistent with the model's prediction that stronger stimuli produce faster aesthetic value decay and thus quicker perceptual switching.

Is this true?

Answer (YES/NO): YES